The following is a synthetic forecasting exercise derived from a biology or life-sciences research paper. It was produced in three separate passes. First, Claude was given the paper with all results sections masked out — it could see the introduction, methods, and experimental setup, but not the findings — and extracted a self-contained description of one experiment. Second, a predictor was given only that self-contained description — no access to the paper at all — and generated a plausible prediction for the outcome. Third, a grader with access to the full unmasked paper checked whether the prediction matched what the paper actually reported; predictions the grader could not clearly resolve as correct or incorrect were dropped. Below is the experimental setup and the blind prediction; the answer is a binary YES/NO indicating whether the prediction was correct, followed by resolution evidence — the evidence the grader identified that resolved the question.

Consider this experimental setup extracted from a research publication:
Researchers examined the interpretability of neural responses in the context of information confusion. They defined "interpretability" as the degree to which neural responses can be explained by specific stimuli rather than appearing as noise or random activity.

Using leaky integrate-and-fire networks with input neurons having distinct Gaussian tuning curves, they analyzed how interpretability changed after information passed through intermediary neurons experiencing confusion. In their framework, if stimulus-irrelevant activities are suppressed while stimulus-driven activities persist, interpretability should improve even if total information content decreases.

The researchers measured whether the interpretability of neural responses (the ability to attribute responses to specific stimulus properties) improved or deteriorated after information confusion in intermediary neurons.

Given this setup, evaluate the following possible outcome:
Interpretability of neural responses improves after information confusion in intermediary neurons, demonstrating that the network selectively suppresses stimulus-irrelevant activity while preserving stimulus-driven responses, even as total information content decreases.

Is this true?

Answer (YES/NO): YES